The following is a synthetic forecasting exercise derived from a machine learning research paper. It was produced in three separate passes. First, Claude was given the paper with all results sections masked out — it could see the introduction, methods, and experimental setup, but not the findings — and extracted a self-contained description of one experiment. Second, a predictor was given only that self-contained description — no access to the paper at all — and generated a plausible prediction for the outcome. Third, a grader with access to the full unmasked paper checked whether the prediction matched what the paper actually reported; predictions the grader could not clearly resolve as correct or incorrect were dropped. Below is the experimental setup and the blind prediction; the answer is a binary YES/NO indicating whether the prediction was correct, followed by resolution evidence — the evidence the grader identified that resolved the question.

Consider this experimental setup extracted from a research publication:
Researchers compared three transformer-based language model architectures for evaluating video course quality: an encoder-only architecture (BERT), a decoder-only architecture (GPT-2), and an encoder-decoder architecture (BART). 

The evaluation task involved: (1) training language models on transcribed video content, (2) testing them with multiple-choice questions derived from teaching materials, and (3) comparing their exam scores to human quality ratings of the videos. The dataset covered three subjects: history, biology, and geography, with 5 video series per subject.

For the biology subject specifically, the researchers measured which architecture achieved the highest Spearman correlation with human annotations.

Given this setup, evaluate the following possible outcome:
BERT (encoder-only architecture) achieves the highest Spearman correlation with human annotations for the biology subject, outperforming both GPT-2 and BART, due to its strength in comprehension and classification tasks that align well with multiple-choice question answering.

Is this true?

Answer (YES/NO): NO